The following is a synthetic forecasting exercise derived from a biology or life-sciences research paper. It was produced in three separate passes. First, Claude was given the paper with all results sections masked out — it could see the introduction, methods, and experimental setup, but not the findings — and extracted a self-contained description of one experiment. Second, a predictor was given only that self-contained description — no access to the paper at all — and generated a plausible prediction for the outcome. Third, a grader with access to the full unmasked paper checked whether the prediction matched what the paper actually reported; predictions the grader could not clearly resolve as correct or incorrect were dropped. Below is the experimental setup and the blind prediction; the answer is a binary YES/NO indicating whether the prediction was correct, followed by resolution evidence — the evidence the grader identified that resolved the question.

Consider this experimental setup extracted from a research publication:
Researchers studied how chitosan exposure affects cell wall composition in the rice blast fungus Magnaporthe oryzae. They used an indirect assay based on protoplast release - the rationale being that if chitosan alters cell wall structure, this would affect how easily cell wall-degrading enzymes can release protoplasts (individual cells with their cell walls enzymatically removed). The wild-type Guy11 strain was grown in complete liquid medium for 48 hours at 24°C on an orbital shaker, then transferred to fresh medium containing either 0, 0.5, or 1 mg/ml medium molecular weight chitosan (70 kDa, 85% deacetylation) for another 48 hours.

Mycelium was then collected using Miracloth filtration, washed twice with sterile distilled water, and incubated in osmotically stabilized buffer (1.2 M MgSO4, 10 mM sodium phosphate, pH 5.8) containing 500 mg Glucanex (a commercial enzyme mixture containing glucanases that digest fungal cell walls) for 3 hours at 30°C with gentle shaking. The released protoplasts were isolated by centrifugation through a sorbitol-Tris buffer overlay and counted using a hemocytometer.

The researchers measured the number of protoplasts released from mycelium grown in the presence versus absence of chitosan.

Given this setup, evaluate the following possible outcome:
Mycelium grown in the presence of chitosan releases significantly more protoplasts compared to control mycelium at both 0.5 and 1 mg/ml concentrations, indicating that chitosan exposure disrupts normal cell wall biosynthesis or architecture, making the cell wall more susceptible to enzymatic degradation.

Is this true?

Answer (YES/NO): NO